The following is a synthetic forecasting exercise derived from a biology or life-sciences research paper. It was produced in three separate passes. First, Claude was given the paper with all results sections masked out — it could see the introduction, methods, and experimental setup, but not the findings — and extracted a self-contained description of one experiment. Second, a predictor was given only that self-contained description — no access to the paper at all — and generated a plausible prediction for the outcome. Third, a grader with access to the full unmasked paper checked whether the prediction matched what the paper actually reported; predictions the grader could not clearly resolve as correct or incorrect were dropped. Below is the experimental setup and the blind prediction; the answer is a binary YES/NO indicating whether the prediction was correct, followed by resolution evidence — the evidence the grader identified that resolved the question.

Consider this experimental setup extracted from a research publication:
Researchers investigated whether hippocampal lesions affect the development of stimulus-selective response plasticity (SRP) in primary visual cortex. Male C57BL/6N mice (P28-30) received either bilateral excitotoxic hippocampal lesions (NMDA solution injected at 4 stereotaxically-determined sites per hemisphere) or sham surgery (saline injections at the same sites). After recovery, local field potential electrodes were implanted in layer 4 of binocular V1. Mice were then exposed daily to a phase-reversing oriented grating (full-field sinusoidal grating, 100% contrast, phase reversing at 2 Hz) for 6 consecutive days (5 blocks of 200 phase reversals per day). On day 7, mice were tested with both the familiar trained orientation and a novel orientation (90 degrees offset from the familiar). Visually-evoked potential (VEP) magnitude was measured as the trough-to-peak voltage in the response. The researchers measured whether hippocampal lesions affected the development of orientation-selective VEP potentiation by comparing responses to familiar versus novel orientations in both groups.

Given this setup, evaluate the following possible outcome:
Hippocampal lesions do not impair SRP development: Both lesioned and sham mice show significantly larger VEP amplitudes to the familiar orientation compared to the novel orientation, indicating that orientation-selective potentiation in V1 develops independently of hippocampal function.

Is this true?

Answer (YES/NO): YES